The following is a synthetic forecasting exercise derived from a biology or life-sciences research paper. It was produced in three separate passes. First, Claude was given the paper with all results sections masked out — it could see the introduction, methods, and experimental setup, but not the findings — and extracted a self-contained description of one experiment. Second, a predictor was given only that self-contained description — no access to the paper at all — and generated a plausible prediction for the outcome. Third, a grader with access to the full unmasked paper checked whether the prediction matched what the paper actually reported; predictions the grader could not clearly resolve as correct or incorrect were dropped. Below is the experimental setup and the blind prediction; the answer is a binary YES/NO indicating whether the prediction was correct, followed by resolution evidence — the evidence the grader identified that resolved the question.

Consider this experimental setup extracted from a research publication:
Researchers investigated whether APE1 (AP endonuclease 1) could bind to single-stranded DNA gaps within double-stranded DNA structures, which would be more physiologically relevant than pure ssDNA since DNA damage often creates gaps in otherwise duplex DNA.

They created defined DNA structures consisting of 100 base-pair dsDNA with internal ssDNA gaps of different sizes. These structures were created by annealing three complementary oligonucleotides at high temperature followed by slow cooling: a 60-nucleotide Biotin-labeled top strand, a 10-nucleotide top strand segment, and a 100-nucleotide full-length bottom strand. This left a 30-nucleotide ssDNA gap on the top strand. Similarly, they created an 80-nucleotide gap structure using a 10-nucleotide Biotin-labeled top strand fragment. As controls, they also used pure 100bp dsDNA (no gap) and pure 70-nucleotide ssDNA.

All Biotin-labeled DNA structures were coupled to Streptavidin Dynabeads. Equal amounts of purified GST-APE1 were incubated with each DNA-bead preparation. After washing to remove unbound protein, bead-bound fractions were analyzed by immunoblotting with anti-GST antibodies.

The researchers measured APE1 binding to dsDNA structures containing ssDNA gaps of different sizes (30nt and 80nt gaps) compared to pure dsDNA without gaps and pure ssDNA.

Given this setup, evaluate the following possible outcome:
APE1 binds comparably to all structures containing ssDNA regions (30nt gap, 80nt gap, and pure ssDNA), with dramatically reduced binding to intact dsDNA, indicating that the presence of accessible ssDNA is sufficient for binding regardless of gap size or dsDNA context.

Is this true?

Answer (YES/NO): NO